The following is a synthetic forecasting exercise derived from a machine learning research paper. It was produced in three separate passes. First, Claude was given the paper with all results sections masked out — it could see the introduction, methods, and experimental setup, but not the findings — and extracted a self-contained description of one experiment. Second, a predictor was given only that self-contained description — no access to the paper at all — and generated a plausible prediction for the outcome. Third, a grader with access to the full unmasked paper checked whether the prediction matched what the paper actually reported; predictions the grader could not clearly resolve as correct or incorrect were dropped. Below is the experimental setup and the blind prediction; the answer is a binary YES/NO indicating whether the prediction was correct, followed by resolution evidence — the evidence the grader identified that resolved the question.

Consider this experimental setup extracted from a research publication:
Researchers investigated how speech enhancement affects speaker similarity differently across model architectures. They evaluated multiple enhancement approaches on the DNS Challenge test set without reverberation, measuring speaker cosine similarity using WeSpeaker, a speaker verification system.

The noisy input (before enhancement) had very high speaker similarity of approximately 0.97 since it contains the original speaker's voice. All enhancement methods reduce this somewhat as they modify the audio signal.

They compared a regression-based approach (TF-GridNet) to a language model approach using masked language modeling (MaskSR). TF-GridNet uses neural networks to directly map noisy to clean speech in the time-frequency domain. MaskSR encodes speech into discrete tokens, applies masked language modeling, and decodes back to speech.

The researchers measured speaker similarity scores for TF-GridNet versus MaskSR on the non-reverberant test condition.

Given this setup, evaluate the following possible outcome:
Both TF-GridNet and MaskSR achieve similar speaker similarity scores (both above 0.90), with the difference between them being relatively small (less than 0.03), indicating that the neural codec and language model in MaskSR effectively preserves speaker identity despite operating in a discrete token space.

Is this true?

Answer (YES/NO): NO